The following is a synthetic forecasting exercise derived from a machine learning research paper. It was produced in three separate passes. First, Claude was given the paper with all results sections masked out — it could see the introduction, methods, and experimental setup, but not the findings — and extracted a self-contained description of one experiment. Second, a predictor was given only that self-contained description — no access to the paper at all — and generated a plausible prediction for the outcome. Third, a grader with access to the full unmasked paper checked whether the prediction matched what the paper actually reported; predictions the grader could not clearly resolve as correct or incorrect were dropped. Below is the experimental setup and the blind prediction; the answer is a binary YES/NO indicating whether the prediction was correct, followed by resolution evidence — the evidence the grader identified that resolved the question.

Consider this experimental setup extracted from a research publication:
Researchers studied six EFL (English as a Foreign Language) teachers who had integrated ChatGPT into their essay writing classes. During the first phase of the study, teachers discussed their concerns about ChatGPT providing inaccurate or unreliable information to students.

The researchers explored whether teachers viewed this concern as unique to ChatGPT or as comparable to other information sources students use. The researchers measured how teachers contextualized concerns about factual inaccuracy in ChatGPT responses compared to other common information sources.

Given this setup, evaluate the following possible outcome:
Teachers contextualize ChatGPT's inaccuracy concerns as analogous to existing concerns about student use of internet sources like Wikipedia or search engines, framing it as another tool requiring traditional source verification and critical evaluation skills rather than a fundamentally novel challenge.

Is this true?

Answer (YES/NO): YES